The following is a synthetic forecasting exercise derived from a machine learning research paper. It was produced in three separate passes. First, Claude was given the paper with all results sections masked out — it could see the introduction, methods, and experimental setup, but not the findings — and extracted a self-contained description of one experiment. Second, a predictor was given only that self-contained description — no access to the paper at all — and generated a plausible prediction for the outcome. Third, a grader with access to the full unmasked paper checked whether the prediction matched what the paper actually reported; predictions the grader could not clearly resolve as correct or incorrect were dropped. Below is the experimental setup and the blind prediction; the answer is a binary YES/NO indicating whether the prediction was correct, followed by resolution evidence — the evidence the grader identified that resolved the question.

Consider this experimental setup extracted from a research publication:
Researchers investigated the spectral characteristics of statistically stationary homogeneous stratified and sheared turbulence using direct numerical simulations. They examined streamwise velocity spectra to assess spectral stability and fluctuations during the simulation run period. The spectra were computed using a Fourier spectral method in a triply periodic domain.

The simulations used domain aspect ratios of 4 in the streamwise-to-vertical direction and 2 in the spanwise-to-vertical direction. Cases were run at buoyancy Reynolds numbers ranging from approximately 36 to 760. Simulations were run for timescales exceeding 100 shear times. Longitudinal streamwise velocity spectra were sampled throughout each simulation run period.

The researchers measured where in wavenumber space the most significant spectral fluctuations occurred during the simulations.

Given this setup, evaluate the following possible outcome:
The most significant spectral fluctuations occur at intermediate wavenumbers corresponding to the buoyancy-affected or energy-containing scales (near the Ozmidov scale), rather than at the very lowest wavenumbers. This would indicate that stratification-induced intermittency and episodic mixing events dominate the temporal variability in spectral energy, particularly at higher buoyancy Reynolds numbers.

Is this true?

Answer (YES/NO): NO